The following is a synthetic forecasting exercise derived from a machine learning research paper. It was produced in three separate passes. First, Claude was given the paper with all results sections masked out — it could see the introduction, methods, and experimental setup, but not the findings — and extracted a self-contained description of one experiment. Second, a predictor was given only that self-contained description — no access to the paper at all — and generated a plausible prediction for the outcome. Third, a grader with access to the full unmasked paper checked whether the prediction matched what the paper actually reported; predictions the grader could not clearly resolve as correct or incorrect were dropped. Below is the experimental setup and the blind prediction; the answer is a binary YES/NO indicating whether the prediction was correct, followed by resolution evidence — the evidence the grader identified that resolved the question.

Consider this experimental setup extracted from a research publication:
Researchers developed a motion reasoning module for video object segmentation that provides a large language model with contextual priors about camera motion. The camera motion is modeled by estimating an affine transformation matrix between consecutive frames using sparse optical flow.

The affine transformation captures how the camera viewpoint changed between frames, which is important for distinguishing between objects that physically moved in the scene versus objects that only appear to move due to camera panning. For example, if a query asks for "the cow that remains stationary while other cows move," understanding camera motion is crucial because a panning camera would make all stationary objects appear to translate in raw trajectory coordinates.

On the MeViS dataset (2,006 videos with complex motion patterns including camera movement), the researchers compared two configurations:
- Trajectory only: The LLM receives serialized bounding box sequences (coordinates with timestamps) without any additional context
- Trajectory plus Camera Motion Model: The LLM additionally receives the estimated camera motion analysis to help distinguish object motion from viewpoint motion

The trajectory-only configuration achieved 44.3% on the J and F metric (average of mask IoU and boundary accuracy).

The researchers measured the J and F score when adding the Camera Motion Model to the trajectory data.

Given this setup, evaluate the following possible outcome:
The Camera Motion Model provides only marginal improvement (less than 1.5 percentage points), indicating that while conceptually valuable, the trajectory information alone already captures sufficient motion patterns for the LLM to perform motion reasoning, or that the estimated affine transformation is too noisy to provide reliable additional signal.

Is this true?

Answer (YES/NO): NO